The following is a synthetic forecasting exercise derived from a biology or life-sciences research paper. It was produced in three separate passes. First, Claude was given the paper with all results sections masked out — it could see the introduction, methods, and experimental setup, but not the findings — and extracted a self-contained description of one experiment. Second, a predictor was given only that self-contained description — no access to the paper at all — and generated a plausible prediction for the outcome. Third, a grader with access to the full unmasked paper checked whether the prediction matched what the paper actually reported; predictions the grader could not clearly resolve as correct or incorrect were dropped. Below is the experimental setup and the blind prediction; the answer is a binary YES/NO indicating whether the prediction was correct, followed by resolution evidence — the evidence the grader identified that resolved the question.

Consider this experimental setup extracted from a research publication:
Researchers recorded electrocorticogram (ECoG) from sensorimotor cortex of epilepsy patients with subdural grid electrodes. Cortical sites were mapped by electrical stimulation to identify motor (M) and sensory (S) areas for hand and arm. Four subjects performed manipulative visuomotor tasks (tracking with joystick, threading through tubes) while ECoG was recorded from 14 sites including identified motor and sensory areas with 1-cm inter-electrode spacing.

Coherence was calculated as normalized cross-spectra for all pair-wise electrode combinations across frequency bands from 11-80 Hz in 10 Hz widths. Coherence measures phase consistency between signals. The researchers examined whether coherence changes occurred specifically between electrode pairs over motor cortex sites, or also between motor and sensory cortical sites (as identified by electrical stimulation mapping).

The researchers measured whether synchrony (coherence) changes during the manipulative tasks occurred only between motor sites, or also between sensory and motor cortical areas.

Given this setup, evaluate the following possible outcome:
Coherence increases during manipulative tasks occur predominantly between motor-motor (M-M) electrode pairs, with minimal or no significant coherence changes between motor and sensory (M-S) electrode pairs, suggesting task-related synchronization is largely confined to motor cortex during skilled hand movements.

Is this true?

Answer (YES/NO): NO